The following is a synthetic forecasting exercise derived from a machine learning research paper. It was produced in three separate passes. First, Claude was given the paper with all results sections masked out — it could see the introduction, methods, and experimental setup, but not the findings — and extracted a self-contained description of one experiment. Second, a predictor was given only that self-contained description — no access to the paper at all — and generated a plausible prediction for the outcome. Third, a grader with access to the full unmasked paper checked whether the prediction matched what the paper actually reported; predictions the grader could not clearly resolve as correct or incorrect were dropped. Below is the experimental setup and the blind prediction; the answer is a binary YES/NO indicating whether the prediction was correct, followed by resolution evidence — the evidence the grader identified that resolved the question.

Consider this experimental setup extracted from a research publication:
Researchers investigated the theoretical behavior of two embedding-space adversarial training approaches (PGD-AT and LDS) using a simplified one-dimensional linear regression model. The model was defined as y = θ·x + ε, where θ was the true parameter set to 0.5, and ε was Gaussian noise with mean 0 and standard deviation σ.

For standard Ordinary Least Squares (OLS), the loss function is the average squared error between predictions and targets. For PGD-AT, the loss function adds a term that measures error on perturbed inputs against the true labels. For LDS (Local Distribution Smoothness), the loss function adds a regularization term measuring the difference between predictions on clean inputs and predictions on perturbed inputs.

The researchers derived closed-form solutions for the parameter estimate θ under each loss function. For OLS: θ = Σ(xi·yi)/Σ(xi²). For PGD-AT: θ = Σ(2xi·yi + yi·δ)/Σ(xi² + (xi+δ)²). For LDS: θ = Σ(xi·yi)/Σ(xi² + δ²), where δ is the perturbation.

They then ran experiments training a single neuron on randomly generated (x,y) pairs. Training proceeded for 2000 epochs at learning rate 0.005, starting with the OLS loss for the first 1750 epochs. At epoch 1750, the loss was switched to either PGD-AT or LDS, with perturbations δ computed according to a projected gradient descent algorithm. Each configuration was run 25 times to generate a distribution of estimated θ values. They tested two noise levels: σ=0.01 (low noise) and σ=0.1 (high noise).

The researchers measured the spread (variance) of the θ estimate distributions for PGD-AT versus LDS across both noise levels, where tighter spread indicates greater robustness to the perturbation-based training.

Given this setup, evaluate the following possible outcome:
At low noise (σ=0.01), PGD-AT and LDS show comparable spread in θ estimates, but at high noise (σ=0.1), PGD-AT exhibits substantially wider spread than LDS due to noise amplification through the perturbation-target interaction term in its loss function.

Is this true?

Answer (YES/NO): NO